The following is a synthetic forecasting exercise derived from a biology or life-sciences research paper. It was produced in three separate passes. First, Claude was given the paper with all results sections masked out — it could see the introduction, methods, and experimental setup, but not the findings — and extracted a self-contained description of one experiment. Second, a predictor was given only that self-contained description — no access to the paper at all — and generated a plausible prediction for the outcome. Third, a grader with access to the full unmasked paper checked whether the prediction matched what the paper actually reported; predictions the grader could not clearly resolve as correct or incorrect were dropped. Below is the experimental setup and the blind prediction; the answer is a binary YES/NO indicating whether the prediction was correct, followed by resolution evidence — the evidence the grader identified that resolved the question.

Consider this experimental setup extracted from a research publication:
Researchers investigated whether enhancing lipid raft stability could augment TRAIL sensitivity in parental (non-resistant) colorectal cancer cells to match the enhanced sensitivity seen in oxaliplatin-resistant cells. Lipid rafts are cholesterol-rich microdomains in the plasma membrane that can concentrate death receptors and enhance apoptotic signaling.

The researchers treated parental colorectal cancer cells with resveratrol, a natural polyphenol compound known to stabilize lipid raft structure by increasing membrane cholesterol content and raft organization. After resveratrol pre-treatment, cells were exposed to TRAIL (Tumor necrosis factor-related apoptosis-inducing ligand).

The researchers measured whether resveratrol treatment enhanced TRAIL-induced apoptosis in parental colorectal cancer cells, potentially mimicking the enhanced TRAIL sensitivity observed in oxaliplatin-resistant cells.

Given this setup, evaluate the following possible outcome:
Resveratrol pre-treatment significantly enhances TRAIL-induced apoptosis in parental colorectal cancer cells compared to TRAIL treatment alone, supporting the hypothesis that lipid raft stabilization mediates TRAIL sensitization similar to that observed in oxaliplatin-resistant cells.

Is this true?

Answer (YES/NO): YES